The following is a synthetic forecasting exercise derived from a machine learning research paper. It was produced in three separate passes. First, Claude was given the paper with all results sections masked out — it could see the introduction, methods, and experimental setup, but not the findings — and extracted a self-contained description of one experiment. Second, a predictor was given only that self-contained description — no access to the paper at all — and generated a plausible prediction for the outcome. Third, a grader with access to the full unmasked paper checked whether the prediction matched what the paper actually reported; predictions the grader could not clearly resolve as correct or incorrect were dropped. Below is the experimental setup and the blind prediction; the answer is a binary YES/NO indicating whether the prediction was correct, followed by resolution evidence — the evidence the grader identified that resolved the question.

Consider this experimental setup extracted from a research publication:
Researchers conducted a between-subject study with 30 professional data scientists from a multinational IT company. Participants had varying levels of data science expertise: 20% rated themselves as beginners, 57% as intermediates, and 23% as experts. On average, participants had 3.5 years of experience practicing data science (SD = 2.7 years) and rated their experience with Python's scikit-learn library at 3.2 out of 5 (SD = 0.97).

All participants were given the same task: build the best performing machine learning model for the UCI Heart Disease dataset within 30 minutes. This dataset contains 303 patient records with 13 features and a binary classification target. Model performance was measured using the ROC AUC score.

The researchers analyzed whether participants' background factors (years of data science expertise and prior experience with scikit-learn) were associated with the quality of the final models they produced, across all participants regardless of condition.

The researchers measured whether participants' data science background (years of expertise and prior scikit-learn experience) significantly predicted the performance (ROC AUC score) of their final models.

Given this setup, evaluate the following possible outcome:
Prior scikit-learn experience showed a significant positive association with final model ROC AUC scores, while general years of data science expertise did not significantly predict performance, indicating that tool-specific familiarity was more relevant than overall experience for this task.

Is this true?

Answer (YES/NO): NO